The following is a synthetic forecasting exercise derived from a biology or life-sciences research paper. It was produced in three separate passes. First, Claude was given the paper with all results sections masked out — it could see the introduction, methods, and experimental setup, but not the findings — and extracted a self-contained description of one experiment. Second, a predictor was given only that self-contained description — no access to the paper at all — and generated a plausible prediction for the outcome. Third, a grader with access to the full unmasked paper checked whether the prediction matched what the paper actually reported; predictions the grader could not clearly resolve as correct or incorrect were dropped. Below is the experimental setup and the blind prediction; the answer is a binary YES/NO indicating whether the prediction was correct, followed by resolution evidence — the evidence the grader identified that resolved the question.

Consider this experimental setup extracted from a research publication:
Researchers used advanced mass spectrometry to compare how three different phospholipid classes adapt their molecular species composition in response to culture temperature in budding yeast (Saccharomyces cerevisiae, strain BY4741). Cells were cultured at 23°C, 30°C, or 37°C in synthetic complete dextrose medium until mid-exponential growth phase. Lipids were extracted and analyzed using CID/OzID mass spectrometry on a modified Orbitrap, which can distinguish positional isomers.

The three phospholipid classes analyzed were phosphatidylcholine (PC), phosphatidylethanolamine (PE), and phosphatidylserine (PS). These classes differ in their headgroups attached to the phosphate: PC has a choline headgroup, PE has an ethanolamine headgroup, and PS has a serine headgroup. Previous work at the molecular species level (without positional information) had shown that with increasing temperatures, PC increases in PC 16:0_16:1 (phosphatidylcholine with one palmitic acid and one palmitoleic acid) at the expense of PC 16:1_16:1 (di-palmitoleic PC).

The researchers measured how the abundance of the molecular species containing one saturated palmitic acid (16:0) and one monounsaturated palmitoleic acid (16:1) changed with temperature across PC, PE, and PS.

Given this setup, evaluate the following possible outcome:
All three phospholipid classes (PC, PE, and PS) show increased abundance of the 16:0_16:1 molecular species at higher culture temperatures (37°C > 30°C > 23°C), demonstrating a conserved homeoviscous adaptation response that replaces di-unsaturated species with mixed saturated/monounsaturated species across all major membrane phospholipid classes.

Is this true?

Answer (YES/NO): NO